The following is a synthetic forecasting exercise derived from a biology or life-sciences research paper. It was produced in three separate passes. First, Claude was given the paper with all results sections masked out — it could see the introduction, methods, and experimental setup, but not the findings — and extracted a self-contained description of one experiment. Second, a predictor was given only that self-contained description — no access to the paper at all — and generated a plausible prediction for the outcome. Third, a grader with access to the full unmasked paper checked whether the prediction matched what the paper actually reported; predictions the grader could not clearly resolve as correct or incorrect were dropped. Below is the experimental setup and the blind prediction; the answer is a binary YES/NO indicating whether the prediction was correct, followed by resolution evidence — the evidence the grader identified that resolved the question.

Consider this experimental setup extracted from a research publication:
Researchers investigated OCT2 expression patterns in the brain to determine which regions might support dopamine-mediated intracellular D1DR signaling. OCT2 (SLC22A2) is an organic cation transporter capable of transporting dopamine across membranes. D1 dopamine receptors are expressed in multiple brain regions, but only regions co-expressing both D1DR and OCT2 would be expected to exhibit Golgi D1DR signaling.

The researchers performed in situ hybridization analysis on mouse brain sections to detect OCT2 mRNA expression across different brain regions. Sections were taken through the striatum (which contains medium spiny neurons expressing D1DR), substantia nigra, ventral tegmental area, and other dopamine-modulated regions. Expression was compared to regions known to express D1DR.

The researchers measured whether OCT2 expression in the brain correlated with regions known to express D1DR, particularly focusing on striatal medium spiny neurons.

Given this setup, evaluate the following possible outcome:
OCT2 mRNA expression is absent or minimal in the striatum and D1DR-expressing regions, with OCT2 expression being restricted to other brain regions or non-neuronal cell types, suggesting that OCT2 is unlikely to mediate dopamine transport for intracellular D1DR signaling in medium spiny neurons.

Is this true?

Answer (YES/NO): NO